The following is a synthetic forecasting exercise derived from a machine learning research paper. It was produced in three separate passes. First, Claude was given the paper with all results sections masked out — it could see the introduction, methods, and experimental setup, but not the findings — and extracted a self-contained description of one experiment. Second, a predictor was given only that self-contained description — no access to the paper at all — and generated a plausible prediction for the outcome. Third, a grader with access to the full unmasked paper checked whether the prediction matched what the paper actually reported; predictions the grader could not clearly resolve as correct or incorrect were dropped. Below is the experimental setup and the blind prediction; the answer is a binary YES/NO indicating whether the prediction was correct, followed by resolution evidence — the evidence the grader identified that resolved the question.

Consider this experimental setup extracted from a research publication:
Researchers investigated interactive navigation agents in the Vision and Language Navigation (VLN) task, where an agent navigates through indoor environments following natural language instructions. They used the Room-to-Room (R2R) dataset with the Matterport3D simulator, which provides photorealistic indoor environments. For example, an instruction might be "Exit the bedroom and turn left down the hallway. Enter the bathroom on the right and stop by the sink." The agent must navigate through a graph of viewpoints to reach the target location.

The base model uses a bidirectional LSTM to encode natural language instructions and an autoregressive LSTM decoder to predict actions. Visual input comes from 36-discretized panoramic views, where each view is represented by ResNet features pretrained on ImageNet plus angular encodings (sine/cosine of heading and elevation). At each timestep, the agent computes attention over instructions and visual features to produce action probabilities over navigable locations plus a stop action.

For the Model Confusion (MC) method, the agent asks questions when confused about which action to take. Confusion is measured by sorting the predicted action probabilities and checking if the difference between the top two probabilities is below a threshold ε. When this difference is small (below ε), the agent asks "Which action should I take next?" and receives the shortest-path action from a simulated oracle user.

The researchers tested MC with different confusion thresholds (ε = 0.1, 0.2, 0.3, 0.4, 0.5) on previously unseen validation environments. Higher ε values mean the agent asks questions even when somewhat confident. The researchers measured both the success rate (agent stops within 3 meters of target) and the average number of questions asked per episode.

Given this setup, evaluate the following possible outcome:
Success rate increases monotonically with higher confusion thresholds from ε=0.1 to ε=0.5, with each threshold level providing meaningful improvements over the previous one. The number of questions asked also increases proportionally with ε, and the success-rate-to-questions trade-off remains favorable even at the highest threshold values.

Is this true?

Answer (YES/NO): YES